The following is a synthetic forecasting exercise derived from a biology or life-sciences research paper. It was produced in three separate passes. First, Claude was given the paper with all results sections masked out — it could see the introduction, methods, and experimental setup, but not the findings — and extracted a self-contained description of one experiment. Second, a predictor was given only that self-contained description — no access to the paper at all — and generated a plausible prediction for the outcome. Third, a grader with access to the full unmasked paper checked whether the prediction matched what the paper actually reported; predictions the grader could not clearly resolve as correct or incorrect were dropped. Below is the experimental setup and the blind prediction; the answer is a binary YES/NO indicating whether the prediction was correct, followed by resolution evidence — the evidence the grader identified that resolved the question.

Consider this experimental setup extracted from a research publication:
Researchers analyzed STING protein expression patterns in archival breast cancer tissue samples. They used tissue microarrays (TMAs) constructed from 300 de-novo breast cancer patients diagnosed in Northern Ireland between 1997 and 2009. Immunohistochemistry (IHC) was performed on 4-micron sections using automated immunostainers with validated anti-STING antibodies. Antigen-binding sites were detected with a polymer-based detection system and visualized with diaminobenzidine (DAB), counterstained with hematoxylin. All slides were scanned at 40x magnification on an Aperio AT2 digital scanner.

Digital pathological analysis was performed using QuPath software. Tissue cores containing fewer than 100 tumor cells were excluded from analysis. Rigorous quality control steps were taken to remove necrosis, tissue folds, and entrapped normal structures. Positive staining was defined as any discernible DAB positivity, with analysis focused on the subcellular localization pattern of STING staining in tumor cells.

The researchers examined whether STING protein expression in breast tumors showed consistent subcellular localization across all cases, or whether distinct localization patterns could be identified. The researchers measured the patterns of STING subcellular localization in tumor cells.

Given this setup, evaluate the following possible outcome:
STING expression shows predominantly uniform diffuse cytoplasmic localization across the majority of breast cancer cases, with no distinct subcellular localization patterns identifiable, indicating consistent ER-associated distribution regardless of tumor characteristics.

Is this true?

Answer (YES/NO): NO